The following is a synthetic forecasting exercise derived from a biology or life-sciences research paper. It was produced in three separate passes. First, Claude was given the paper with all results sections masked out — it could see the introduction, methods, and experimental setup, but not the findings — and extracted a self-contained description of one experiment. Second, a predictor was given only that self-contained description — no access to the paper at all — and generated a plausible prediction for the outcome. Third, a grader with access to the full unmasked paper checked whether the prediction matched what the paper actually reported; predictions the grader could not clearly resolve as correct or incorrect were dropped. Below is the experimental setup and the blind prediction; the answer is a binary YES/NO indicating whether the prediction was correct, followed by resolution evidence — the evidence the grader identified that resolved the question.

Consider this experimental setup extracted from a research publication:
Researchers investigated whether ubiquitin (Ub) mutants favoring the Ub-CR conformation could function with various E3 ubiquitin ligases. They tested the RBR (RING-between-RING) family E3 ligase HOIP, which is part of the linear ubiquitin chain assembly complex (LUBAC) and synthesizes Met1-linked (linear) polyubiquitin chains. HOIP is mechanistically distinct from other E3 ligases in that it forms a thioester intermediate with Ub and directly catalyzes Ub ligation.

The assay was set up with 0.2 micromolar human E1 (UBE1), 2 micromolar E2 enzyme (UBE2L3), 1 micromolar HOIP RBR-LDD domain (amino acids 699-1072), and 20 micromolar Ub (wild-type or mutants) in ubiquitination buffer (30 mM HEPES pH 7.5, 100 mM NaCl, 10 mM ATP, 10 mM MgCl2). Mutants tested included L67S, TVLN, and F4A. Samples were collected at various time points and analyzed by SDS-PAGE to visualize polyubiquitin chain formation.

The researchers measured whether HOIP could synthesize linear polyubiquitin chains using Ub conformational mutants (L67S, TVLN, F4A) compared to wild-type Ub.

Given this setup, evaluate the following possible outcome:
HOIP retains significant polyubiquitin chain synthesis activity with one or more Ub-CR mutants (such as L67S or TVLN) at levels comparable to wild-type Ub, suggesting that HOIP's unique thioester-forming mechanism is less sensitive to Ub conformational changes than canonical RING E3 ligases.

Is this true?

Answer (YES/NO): NO